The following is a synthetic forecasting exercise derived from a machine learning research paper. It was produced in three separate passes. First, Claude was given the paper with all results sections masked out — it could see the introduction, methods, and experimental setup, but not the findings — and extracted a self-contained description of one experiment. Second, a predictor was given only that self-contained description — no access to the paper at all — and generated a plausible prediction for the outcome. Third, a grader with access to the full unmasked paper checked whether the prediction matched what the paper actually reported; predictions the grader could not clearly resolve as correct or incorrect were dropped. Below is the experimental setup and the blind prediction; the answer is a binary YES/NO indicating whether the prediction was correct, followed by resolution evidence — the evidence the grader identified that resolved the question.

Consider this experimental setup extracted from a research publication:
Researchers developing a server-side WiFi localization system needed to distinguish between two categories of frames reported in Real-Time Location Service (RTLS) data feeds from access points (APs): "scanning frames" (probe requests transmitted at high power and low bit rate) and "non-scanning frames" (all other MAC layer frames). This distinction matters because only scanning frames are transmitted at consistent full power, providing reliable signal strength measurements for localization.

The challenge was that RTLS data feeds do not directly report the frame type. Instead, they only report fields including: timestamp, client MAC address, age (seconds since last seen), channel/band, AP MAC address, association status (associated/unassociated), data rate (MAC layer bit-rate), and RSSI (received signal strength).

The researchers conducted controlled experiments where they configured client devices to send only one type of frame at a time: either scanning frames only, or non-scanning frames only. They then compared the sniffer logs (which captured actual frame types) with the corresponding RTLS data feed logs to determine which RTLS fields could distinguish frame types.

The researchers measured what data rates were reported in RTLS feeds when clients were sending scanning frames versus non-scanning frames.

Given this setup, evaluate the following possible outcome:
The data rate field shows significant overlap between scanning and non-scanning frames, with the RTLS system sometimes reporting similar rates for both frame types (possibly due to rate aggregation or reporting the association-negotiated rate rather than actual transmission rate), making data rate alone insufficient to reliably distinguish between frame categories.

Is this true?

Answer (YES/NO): NO